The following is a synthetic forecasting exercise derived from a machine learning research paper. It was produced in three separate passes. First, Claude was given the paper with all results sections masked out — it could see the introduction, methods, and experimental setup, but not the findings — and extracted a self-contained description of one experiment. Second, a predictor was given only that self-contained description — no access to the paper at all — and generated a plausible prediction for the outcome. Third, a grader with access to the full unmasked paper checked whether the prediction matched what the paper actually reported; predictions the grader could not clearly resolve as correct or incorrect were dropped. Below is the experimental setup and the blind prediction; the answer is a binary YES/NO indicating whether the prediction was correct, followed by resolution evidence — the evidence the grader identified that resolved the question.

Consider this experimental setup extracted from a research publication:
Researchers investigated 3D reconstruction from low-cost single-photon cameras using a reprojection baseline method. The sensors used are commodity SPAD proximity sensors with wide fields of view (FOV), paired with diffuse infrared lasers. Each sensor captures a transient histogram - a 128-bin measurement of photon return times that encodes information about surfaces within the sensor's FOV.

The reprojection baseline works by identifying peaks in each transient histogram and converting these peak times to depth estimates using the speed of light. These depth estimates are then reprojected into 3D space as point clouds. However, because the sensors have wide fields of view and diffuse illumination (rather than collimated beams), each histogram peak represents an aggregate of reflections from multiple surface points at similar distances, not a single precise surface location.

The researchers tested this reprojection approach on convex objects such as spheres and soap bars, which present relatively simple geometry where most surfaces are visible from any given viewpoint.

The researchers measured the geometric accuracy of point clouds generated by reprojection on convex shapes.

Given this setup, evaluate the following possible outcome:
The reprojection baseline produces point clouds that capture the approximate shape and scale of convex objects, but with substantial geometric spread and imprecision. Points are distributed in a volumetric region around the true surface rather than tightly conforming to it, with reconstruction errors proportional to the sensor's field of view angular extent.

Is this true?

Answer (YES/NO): NO